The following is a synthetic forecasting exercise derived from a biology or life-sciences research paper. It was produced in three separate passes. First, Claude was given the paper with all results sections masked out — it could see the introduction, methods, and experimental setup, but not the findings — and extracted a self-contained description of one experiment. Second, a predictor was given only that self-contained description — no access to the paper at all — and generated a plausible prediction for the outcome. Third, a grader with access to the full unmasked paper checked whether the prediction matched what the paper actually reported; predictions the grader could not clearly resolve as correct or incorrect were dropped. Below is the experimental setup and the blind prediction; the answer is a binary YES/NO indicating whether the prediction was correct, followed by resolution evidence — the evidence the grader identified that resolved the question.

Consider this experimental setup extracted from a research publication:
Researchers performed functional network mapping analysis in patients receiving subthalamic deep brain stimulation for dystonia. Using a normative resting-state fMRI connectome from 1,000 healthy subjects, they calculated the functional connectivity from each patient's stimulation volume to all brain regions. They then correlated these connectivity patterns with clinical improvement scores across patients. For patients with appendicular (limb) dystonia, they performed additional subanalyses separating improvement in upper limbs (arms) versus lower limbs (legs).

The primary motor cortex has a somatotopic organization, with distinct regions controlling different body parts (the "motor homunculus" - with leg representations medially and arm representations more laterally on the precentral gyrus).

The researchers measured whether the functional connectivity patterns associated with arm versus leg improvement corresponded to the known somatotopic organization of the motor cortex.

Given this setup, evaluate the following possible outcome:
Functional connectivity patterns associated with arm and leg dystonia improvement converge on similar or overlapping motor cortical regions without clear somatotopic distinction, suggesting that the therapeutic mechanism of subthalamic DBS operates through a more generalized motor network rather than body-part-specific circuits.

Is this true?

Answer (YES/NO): NO